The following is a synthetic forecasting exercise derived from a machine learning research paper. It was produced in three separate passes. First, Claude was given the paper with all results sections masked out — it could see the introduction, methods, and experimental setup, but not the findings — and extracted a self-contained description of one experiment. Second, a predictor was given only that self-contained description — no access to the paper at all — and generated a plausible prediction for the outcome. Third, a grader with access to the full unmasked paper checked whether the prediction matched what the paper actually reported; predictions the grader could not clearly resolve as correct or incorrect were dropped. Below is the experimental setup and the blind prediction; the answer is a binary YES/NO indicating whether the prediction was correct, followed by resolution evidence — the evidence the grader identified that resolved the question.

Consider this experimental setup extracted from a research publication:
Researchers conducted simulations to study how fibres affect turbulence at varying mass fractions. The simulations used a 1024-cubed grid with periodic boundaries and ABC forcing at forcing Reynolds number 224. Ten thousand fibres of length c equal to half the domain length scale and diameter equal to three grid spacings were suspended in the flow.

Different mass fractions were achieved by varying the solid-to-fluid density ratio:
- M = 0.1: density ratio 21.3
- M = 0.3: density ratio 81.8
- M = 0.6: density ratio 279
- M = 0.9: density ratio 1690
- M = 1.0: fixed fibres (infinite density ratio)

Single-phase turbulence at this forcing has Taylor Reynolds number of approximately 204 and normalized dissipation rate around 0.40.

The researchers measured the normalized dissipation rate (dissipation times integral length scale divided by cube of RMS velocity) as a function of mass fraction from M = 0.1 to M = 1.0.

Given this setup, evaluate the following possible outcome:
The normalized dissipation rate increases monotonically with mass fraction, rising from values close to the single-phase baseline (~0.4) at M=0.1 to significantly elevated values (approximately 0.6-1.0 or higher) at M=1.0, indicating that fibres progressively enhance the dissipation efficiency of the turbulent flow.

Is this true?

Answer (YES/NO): YES